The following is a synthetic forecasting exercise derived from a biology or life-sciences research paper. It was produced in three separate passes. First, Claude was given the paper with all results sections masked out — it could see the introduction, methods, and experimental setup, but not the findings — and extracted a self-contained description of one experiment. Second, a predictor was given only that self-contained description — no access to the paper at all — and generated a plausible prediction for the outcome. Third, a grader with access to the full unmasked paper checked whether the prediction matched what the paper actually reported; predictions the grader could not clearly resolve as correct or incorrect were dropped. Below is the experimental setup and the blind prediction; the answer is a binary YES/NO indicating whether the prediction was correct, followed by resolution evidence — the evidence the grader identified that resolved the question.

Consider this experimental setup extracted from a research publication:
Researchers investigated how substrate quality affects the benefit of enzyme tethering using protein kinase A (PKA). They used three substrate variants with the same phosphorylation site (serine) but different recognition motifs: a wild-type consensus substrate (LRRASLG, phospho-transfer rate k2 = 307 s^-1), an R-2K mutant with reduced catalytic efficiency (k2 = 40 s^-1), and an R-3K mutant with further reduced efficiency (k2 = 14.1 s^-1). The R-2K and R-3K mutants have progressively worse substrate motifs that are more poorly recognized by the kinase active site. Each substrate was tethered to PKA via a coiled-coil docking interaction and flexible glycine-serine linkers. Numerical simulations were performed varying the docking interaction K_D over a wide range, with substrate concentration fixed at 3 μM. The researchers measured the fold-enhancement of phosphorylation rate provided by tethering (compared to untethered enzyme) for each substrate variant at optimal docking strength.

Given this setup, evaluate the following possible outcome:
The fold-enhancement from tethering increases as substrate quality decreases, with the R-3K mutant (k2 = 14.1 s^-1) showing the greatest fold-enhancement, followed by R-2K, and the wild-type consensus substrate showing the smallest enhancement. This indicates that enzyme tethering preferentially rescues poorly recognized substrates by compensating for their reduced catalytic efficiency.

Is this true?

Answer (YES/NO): YES